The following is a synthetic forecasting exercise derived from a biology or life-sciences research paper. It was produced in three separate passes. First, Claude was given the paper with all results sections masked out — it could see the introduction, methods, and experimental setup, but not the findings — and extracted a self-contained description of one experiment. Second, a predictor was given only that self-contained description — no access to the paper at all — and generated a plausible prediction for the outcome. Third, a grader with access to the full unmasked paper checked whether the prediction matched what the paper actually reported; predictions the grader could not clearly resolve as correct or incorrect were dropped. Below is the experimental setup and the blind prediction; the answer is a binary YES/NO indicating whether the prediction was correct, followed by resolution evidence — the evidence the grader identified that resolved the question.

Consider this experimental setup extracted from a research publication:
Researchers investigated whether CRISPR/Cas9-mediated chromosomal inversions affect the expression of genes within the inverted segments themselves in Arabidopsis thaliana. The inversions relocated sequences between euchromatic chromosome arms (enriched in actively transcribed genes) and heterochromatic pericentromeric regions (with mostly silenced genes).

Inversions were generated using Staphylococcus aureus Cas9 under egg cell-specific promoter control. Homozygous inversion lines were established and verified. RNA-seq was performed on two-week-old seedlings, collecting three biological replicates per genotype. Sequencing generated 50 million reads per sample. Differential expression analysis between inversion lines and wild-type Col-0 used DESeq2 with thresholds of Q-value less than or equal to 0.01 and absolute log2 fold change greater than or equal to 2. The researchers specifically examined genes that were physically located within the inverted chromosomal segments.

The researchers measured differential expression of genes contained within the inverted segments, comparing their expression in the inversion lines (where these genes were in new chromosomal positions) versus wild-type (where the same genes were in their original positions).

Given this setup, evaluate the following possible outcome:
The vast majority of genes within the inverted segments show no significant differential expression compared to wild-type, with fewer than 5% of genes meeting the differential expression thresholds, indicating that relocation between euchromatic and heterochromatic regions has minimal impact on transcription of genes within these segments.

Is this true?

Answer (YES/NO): YES